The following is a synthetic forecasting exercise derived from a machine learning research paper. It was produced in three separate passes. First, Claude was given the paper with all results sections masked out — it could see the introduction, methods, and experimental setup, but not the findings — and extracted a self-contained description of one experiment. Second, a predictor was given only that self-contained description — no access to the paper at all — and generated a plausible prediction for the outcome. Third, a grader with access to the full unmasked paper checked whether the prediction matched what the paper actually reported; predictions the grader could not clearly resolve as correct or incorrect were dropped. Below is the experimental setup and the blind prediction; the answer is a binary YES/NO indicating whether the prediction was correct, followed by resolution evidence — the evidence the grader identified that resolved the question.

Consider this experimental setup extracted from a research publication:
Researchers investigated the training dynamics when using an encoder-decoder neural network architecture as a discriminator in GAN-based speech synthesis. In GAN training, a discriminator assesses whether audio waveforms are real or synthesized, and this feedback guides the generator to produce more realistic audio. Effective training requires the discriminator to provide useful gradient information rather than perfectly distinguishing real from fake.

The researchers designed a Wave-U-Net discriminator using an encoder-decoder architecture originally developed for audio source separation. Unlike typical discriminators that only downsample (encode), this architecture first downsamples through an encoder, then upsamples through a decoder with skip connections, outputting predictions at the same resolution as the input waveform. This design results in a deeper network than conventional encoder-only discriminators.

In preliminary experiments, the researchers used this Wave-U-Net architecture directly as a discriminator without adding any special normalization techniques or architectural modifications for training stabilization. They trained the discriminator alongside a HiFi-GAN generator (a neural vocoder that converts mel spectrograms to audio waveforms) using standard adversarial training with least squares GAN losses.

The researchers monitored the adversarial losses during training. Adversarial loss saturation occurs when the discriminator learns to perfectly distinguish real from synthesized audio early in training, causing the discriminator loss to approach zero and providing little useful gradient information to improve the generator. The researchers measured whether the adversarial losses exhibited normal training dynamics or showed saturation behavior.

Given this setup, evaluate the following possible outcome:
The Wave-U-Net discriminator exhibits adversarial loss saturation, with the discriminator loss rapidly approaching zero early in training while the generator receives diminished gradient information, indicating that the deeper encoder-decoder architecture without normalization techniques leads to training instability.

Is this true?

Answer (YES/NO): YES